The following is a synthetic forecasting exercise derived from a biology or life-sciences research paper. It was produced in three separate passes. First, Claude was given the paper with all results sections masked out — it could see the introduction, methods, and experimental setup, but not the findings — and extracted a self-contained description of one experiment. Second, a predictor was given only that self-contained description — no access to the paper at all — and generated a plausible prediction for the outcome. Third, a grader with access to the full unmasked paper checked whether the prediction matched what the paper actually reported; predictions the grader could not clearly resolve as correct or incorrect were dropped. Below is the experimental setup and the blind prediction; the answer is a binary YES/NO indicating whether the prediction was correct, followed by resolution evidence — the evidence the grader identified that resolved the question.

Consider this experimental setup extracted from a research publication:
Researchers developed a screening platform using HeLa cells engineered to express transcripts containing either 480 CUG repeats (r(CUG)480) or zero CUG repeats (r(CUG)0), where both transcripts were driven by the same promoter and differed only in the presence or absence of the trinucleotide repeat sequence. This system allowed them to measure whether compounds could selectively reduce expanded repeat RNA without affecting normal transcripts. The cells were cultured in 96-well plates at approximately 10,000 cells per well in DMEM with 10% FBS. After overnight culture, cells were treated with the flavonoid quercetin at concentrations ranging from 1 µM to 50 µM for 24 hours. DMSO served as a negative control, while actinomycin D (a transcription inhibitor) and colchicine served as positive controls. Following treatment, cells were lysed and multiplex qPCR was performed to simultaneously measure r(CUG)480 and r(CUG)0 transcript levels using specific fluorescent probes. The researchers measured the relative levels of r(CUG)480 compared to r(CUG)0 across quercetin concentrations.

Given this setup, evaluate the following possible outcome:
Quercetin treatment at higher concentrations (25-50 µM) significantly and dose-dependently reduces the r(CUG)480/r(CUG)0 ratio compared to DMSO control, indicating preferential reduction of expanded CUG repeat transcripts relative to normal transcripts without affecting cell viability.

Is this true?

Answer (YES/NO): NO